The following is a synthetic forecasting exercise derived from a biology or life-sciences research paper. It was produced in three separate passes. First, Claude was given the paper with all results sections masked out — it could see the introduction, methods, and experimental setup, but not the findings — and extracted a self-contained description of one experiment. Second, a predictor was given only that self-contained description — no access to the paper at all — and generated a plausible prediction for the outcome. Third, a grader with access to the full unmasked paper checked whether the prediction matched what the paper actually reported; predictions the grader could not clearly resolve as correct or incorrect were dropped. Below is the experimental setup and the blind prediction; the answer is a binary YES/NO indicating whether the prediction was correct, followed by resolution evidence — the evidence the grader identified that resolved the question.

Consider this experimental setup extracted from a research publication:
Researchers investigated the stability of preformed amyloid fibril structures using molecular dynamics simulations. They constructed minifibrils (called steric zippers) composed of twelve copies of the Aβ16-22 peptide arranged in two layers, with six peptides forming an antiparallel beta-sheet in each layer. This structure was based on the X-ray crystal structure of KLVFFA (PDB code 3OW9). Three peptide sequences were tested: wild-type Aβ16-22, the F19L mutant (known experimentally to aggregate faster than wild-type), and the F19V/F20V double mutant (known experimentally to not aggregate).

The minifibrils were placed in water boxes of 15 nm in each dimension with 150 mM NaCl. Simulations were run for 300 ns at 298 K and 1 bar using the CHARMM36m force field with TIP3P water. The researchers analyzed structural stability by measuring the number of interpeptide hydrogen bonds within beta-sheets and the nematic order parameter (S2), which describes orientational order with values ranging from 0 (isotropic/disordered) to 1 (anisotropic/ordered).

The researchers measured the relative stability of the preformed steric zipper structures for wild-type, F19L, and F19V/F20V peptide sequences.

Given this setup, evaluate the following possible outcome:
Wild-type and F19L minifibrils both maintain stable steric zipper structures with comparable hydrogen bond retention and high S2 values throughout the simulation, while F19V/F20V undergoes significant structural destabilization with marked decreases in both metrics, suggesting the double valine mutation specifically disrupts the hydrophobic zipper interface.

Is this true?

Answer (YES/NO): NO